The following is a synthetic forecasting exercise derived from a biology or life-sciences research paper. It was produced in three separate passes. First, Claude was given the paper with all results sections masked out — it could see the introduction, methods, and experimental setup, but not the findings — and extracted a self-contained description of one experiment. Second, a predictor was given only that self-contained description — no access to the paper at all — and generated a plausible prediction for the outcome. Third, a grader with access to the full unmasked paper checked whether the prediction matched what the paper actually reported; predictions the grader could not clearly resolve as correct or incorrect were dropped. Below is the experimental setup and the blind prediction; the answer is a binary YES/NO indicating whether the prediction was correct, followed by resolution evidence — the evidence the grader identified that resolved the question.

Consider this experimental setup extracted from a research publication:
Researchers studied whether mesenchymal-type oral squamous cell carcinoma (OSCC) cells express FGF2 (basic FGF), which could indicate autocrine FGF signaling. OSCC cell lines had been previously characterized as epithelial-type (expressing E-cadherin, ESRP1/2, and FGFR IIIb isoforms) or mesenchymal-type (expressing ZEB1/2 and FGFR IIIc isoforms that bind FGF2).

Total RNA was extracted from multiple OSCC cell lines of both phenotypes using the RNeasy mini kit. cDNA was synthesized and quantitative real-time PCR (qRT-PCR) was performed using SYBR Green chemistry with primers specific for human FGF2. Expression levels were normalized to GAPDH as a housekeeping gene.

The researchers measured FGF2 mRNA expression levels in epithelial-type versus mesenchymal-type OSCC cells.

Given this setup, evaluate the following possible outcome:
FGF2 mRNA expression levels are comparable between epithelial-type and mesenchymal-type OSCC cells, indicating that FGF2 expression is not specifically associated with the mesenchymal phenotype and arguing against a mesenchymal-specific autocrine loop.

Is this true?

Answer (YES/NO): NO